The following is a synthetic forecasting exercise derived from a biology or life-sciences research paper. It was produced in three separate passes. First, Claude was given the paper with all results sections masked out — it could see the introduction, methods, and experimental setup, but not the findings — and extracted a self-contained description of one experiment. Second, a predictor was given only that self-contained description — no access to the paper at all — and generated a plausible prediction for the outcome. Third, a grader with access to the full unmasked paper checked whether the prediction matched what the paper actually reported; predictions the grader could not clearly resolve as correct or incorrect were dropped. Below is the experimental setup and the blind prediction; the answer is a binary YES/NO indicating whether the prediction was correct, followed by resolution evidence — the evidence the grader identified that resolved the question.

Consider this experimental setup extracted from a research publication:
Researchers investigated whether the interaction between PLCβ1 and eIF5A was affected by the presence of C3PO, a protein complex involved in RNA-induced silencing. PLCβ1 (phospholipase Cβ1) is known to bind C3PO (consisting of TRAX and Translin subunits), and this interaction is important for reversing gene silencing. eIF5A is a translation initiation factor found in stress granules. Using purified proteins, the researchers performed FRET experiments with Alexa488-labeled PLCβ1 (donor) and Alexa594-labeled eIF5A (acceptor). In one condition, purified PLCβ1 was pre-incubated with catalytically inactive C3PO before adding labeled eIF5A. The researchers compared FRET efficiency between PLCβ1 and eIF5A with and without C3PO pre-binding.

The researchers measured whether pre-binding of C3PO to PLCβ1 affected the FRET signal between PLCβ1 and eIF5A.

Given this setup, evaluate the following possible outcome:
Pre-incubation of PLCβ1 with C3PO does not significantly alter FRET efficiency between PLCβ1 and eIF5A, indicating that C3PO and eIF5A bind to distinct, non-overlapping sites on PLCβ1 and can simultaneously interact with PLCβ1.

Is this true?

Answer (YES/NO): NO